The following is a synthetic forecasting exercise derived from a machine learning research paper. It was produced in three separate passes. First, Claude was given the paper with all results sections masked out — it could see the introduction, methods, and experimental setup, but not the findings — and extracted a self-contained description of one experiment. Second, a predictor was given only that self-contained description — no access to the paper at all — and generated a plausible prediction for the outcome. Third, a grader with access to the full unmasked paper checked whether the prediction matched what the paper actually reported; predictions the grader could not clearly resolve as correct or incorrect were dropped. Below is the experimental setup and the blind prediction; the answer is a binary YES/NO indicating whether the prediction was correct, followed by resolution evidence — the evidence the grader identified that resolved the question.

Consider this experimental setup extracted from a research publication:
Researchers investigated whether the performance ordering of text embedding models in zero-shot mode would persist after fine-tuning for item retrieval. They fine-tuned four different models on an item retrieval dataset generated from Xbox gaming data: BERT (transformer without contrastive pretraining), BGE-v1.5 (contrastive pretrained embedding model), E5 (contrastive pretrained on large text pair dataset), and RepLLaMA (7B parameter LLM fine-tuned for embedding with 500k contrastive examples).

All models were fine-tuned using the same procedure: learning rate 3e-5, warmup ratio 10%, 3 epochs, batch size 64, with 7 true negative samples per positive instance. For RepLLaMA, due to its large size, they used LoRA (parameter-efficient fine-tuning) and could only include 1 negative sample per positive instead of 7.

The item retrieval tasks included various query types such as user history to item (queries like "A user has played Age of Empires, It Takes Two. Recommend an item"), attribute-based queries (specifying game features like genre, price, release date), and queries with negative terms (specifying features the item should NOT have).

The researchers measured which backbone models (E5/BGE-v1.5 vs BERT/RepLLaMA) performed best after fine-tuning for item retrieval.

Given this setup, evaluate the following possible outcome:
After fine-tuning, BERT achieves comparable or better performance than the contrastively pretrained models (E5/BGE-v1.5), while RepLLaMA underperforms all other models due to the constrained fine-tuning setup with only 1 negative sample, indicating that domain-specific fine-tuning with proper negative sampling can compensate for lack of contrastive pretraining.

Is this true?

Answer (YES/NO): NO